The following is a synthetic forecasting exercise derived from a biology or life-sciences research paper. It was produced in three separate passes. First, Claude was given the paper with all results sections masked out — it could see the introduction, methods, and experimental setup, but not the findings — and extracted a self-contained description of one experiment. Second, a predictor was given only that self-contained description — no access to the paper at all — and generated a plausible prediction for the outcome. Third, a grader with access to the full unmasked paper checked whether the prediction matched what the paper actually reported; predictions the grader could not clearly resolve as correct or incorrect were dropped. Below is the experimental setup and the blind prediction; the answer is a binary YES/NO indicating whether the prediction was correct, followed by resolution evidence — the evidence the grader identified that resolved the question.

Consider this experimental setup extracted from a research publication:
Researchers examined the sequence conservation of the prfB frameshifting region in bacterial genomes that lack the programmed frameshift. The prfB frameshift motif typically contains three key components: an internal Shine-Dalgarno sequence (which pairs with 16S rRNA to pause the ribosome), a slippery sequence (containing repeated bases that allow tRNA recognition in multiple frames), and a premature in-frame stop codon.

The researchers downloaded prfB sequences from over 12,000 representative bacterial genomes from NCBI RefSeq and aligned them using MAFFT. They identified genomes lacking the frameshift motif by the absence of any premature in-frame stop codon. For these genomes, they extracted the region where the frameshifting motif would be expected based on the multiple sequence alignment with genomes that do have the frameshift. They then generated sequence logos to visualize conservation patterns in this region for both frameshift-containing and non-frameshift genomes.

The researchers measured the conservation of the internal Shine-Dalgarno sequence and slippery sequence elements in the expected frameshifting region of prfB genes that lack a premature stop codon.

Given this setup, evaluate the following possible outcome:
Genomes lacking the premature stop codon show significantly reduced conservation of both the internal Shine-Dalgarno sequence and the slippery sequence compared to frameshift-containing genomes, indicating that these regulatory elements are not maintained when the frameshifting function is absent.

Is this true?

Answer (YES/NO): YES